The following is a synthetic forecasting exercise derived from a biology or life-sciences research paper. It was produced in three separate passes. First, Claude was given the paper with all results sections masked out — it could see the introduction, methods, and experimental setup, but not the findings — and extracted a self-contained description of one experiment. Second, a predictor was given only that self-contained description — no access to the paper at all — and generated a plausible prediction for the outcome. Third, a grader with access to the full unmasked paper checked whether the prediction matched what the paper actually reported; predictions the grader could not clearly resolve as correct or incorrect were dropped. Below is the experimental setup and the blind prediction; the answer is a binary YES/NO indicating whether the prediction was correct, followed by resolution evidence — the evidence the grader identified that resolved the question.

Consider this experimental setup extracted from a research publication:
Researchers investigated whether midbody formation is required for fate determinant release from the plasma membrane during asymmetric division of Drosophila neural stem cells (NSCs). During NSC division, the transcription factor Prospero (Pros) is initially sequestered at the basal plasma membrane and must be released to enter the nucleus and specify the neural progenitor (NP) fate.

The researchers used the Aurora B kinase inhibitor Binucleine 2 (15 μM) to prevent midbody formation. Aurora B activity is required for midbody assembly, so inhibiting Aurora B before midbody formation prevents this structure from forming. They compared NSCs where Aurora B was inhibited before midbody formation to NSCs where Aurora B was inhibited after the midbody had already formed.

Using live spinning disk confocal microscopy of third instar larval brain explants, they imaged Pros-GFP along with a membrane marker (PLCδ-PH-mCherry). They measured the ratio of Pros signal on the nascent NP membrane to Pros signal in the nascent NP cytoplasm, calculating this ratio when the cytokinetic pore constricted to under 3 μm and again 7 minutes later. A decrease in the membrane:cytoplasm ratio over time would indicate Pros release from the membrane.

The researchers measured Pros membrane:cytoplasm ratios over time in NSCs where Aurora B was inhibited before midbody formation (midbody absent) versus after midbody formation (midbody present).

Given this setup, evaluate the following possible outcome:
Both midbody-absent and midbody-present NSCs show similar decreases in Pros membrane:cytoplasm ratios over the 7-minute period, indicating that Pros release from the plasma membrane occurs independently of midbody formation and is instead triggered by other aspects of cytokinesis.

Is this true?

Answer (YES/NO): NO